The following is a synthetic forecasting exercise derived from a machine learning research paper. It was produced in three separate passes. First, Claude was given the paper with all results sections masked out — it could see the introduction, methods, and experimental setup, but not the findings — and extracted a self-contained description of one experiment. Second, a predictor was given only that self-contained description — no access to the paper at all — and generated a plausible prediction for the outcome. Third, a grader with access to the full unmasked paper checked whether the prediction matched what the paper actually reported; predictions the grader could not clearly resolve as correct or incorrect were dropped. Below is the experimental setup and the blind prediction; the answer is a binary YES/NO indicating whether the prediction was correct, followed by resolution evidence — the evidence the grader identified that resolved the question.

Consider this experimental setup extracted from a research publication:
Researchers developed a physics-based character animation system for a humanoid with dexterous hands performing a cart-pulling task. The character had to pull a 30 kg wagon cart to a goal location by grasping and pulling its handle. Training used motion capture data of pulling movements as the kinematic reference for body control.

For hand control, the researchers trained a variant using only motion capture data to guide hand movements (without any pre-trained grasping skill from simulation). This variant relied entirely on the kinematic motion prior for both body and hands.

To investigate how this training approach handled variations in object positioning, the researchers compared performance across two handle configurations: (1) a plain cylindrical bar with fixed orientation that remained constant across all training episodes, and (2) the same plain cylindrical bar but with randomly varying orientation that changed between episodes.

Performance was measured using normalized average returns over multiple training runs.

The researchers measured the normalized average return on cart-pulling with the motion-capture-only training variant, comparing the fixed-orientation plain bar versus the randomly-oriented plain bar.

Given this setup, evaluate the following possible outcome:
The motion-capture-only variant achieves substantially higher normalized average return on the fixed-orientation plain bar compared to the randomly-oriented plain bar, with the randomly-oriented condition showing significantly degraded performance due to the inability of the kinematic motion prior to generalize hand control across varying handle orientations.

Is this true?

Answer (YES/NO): YES